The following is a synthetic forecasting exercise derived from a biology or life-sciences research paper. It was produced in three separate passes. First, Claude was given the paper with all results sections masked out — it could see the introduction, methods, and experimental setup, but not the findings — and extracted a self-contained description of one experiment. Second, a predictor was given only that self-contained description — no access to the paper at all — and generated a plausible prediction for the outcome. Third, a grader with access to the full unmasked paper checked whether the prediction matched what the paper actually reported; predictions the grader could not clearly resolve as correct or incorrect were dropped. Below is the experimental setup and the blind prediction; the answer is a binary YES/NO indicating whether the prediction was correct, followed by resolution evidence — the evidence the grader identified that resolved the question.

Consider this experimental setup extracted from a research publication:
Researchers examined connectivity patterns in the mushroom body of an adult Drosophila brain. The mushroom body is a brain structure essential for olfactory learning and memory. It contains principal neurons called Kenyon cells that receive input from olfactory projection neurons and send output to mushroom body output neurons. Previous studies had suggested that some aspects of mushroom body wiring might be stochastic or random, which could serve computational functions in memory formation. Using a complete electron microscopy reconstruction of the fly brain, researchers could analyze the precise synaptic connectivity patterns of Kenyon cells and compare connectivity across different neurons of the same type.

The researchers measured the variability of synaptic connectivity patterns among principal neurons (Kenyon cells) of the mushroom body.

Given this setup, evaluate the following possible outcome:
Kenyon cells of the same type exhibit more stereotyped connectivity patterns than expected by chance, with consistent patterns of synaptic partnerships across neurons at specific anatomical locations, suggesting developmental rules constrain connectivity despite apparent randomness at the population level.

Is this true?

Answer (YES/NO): NO